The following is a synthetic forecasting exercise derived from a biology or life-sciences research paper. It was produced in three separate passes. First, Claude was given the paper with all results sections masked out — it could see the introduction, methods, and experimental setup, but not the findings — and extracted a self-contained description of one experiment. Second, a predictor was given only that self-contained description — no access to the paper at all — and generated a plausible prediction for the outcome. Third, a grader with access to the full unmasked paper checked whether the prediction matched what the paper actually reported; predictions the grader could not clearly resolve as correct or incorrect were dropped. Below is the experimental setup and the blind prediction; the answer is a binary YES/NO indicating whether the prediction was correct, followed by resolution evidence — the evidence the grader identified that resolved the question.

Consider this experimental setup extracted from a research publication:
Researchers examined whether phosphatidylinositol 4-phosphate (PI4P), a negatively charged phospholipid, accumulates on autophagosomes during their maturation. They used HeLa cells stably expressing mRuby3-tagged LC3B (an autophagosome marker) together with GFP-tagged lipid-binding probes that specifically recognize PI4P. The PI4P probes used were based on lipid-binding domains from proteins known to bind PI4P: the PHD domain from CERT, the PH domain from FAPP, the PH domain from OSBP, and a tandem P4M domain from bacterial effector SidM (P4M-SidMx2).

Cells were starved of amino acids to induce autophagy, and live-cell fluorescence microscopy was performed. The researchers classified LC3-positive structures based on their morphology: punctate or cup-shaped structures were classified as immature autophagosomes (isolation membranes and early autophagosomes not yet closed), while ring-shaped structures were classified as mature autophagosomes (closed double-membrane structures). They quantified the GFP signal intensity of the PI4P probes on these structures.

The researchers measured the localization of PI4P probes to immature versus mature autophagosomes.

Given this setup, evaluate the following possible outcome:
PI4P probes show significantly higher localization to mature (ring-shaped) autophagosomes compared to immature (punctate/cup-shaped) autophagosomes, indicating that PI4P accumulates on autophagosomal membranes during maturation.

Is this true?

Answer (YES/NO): YES